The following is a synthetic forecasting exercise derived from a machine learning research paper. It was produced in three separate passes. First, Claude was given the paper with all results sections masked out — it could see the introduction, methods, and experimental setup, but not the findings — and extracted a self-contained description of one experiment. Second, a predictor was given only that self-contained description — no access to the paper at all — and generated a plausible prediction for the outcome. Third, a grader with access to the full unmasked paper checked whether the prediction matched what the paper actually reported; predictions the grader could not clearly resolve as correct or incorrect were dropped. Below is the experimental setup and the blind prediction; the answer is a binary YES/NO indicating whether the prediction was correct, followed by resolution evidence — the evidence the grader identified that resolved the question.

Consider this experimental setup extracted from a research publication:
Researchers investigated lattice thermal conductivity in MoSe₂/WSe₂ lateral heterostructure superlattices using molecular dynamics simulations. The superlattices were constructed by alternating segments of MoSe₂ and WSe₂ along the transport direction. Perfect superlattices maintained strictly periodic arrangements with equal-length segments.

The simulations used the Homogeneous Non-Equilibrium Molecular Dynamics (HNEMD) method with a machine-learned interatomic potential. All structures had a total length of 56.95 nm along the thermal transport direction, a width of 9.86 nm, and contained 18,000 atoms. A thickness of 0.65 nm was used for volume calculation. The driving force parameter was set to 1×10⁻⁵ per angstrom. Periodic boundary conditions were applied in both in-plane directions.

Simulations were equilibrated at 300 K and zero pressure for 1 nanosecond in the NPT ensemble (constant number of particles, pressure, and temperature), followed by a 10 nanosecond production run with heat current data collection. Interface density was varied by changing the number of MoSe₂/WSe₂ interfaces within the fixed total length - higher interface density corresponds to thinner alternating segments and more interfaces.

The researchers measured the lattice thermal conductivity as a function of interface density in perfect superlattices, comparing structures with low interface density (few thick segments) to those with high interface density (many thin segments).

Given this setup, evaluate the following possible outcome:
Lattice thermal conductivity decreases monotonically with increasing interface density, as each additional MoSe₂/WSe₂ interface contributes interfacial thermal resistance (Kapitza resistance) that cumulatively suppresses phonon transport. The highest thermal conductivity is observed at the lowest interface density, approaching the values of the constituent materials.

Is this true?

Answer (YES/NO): NO